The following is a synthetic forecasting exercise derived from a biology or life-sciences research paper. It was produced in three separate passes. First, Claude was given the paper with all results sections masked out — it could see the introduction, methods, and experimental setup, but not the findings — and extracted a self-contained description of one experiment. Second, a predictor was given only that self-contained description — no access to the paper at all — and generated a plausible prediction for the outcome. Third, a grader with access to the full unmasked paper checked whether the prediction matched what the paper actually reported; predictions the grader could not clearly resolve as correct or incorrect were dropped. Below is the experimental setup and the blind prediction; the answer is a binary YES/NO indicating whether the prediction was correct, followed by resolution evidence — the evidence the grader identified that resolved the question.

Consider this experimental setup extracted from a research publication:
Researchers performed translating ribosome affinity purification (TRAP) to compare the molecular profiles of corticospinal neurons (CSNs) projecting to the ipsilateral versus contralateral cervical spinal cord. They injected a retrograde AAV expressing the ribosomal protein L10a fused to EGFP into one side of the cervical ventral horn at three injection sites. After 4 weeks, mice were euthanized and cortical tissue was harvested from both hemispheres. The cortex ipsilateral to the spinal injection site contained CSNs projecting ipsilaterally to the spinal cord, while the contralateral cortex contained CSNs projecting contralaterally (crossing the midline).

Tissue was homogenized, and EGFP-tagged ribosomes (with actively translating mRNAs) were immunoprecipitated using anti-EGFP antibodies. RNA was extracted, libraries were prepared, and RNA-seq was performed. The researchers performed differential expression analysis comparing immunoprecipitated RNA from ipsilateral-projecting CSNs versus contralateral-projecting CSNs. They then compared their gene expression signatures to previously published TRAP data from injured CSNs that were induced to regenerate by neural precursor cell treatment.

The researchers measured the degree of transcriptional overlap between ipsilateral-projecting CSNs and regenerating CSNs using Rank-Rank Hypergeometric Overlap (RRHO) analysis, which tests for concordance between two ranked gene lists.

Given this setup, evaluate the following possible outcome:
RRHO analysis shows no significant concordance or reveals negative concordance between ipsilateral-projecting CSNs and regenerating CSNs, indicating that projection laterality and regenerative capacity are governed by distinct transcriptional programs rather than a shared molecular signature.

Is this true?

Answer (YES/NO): NO